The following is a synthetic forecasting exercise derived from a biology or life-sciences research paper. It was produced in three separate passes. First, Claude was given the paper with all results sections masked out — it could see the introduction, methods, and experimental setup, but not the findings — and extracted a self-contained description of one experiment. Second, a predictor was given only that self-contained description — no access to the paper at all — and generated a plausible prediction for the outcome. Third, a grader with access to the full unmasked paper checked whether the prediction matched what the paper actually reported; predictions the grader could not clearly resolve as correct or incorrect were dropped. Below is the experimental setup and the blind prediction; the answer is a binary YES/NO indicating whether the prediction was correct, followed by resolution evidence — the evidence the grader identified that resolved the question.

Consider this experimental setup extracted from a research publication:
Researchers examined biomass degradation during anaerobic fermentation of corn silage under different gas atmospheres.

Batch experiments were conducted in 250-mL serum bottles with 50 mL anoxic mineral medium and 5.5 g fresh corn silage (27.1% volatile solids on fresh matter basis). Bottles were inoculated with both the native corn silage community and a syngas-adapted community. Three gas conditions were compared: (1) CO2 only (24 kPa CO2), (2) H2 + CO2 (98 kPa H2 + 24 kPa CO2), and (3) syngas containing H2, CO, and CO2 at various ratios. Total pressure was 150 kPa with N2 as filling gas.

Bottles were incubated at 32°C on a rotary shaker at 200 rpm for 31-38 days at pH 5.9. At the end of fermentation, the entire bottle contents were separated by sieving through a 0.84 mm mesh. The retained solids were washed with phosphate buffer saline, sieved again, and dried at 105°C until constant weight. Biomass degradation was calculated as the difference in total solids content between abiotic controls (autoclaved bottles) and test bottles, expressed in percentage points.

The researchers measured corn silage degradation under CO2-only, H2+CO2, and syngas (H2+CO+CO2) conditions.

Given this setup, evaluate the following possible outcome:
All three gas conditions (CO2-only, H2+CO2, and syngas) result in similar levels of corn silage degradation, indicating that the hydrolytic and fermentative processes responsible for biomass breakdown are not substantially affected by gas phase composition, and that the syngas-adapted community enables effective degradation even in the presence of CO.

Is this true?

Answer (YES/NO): NO